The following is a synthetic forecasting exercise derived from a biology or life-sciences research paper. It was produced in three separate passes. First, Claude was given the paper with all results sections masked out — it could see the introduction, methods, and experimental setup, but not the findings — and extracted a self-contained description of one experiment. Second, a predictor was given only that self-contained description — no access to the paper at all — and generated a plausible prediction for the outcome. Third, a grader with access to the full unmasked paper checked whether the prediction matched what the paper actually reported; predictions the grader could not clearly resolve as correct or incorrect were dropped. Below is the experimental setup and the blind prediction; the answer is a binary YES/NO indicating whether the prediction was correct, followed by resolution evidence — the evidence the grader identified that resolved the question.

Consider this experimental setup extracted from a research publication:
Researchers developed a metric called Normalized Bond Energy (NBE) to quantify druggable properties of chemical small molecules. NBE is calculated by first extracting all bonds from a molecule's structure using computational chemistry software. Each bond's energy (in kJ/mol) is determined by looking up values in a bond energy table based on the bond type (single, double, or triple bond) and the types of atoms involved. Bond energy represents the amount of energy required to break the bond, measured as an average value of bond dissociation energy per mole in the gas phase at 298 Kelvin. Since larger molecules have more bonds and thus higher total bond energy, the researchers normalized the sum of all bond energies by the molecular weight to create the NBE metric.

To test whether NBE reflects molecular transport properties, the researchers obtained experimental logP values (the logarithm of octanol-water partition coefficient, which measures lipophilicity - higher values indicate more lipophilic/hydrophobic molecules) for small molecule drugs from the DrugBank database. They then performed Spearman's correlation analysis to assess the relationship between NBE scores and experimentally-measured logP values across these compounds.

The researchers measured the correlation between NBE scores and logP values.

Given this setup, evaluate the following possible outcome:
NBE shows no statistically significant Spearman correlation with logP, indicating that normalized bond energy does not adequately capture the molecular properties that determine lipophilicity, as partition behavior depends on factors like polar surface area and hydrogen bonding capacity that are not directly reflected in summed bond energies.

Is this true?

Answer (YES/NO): NO